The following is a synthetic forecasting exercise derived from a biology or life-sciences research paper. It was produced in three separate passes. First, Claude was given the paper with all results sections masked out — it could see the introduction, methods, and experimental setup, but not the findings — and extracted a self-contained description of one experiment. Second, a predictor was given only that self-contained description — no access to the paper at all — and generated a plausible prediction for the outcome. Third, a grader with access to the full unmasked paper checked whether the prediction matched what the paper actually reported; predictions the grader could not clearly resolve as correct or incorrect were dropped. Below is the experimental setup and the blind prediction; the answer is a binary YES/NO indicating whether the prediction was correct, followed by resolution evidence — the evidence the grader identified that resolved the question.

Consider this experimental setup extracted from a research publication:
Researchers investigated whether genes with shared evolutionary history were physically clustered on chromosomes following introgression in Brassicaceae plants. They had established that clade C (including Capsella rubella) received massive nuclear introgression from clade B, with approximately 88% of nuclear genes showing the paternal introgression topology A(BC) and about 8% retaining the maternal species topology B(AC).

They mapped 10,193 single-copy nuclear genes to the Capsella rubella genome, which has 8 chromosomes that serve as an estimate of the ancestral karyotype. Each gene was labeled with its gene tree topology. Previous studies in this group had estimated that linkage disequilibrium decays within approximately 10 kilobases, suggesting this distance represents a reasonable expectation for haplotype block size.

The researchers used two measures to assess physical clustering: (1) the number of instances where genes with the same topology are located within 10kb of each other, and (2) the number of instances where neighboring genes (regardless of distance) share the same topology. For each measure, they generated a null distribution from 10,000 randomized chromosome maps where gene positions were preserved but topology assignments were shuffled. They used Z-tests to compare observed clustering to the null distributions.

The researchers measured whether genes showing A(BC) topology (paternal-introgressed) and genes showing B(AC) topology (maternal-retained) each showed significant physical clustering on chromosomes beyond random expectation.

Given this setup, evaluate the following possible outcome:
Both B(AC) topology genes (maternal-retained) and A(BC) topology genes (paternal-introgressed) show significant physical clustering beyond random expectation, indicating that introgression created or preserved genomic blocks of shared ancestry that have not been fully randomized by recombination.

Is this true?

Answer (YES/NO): YES